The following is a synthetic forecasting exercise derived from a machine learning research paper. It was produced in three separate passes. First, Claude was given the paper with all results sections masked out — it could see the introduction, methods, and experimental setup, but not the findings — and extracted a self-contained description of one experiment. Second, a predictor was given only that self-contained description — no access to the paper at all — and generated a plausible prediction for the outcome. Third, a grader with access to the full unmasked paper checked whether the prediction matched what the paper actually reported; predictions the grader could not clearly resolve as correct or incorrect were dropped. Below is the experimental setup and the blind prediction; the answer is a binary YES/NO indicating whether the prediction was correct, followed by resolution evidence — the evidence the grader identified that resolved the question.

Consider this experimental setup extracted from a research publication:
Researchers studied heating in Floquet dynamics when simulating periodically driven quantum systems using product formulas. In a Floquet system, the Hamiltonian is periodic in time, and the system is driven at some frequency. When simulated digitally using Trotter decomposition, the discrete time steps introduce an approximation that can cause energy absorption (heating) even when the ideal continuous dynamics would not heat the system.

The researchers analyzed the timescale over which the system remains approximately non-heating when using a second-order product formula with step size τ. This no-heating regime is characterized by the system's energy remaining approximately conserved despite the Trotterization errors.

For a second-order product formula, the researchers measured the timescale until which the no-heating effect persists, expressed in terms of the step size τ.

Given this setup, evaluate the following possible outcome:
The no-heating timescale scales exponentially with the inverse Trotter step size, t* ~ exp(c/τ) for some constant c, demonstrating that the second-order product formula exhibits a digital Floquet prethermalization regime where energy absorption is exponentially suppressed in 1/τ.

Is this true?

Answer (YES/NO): NO